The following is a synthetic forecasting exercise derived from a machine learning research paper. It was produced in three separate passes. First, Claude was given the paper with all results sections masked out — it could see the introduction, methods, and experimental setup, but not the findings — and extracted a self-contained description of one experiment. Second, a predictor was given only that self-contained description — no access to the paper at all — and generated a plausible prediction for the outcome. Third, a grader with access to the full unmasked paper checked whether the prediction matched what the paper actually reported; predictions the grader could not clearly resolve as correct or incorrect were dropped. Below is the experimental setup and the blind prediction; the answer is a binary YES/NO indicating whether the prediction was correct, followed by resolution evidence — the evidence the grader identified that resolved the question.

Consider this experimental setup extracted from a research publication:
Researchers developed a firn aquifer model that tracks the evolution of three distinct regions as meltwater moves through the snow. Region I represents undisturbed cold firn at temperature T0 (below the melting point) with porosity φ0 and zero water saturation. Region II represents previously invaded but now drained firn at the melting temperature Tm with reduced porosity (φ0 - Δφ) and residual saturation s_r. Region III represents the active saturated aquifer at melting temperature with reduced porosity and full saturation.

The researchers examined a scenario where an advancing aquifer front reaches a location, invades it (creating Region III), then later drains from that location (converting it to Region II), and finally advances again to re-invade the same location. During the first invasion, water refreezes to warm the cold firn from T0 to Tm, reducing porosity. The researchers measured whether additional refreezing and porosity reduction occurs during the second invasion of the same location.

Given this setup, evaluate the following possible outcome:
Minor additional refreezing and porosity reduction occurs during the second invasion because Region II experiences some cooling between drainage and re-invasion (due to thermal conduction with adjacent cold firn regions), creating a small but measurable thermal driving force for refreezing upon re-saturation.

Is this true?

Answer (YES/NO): NO